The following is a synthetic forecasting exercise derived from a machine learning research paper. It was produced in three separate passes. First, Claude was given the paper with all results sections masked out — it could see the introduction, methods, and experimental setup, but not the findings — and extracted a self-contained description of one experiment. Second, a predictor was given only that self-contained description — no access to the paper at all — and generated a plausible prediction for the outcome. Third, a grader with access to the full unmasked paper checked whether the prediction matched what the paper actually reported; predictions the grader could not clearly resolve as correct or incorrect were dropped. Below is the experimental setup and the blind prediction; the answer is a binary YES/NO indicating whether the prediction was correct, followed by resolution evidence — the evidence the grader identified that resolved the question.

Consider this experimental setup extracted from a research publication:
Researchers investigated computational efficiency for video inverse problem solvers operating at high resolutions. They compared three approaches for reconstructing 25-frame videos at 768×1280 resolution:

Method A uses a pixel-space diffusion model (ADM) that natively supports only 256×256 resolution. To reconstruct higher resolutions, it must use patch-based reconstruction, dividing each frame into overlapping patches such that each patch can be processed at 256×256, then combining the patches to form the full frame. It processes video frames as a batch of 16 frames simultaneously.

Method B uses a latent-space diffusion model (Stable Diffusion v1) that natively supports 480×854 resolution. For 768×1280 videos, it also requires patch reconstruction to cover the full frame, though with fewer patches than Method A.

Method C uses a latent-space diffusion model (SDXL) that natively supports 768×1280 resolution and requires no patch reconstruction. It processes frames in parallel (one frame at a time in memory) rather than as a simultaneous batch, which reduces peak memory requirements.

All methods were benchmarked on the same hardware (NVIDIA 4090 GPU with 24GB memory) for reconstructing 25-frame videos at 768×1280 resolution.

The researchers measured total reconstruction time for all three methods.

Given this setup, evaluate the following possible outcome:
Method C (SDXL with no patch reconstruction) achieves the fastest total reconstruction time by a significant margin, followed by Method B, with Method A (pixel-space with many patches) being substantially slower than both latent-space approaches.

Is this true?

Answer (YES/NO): YES